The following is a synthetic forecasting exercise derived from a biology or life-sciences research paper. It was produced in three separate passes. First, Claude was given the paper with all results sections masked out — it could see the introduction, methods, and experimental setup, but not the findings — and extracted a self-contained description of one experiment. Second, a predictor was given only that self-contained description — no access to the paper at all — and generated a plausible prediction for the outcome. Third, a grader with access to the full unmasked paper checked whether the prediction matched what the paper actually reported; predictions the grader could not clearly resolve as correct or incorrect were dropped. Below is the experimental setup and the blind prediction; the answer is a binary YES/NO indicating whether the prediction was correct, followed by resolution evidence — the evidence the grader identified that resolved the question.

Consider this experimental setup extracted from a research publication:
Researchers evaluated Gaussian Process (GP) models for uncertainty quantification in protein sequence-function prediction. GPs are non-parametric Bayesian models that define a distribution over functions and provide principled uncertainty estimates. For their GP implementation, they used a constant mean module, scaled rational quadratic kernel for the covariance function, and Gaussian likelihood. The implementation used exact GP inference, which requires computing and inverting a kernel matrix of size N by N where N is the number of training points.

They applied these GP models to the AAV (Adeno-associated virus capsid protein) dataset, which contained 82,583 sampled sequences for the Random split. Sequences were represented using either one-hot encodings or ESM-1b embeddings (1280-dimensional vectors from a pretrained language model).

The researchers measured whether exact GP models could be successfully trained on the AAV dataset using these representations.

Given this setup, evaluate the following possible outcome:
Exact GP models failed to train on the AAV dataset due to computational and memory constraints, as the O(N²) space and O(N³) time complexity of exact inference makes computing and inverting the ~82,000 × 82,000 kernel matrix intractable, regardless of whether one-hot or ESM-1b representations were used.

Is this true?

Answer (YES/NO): YES